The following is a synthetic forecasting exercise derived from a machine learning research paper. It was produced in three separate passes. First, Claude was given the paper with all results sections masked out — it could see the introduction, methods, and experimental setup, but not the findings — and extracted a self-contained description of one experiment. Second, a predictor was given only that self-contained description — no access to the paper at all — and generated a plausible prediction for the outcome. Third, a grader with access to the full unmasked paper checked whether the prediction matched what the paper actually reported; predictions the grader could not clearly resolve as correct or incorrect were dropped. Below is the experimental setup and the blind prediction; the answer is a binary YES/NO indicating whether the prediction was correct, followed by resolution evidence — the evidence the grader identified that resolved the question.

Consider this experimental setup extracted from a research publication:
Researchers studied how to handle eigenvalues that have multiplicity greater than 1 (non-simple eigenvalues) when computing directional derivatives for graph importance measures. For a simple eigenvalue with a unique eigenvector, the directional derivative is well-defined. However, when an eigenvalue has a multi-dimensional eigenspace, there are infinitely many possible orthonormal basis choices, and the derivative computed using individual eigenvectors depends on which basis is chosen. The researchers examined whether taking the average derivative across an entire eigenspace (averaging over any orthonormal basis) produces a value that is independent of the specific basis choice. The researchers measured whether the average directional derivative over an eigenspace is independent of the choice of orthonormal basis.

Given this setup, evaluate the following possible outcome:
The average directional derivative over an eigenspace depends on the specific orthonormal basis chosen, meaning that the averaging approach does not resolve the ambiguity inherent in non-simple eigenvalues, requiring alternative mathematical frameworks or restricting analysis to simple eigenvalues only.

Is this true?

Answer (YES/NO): NO